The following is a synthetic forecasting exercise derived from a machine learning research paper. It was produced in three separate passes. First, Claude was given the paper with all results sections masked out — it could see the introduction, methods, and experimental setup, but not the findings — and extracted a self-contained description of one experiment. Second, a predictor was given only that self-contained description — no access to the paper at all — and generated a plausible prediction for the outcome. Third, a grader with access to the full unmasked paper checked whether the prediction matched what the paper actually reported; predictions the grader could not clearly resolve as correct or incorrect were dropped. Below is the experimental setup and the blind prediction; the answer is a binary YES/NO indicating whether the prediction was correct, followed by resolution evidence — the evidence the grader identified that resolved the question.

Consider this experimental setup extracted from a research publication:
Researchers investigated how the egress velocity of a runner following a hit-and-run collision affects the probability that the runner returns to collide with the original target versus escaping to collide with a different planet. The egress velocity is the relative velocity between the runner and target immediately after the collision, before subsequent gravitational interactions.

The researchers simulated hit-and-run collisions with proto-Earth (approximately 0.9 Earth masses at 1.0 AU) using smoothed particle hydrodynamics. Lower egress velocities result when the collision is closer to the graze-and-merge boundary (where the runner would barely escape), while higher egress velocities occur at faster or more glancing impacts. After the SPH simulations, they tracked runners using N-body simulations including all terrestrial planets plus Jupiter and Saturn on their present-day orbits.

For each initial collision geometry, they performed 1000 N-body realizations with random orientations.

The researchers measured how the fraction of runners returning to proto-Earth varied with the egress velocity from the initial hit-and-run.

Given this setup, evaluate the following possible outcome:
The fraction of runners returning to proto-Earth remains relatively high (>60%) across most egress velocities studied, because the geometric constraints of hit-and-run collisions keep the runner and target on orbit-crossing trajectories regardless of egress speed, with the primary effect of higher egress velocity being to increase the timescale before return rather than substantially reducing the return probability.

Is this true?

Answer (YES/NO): NO